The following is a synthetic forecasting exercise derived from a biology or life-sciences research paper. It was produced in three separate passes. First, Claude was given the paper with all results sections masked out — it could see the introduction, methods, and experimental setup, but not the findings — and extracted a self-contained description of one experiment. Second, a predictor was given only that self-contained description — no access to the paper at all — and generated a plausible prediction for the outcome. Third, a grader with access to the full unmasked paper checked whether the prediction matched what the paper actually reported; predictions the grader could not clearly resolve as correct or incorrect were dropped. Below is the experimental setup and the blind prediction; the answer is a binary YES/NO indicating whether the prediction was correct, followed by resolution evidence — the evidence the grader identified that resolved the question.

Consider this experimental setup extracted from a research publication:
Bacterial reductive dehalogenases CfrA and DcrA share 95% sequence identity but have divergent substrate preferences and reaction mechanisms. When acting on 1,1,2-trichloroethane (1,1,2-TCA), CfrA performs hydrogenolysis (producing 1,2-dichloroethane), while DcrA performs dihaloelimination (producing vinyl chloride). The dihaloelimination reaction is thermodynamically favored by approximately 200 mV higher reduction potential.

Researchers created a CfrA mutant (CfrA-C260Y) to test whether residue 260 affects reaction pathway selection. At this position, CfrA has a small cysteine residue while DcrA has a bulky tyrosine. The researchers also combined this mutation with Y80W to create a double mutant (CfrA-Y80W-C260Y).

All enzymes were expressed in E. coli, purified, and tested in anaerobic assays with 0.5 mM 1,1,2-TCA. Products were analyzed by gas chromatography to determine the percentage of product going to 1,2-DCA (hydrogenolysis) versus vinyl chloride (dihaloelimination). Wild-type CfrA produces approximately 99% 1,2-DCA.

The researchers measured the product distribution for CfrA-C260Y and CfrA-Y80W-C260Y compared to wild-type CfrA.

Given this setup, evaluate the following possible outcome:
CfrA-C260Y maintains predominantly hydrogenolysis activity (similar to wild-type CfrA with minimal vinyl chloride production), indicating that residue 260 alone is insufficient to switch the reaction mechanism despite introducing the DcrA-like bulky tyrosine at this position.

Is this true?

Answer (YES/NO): NO